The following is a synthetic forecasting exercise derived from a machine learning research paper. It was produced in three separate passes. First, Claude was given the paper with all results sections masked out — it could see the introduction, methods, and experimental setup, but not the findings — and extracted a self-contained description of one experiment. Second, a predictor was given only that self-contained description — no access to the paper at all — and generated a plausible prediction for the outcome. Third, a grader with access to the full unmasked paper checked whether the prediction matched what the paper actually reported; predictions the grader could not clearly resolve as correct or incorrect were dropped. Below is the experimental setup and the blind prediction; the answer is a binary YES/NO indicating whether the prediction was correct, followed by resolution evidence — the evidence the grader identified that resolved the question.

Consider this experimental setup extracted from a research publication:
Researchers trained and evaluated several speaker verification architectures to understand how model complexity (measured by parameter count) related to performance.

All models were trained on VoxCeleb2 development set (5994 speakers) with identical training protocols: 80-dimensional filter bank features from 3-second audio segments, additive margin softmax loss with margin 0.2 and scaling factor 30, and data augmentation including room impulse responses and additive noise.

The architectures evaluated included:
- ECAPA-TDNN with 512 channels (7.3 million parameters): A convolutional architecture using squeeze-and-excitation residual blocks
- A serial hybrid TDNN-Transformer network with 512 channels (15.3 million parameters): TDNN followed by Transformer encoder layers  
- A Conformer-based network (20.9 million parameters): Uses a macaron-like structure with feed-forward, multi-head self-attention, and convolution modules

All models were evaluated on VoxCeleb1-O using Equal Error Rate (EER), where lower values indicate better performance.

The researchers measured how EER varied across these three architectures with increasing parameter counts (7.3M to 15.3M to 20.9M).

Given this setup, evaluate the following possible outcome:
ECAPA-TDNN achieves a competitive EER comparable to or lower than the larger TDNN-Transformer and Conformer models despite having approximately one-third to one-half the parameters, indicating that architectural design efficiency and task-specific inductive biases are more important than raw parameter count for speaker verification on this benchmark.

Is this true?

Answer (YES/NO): NO